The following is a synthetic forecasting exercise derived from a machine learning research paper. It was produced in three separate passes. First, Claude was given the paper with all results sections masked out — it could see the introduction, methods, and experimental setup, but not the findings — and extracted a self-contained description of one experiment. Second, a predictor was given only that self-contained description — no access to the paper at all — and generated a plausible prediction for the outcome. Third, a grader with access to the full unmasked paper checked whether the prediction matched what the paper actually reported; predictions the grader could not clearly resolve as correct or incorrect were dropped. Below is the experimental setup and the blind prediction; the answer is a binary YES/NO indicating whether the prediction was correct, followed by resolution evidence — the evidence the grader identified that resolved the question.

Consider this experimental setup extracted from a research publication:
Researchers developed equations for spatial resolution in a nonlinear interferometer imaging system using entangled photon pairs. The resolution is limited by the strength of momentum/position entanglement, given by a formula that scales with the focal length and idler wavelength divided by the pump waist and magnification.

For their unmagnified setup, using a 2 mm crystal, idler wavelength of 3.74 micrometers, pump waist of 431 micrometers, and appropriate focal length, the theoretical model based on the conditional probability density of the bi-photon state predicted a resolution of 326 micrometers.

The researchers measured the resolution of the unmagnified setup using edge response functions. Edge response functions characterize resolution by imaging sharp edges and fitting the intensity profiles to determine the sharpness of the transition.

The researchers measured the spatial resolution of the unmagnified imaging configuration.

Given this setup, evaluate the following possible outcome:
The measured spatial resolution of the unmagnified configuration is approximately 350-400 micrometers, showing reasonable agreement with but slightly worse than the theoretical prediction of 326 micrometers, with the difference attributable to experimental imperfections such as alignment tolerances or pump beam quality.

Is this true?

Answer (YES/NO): NO